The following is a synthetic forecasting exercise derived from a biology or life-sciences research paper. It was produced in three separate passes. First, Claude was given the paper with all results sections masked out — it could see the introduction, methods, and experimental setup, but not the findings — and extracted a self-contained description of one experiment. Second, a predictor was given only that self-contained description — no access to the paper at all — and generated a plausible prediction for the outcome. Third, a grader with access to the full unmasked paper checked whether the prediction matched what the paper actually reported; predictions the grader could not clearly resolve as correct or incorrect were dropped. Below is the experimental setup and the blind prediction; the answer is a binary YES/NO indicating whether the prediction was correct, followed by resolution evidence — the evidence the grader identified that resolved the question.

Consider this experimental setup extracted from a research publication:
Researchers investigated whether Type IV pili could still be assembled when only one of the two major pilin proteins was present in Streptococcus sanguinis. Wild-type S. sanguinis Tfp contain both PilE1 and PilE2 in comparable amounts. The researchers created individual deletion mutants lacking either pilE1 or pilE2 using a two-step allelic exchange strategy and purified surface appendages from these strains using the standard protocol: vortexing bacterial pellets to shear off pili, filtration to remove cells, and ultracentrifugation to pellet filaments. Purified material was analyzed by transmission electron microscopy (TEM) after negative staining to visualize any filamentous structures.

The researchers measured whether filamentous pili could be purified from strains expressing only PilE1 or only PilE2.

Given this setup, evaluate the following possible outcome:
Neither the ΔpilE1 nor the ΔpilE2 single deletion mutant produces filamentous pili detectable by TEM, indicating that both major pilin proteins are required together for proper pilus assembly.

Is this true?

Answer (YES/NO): NO